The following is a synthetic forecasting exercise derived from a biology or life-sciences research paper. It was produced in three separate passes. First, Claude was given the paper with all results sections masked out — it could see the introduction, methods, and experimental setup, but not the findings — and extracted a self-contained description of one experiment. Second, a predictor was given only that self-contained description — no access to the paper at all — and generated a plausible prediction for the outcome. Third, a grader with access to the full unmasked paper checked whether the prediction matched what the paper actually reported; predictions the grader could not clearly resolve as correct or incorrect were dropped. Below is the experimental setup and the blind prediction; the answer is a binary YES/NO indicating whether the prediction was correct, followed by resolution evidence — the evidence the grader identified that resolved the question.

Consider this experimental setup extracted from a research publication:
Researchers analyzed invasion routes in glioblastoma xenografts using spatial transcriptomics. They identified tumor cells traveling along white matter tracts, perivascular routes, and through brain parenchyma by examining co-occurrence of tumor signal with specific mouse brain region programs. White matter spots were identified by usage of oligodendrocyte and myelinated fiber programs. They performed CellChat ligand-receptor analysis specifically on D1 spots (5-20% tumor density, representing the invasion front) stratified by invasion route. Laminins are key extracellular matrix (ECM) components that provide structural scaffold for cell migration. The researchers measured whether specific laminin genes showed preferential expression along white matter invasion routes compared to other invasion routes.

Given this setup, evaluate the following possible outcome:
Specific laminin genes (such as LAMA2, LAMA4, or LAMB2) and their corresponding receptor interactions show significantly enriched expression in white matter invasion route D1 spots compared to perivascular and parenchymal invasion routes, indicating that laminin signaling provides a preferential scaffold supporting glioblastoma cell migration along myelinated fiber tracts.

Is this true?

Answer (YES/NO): NO